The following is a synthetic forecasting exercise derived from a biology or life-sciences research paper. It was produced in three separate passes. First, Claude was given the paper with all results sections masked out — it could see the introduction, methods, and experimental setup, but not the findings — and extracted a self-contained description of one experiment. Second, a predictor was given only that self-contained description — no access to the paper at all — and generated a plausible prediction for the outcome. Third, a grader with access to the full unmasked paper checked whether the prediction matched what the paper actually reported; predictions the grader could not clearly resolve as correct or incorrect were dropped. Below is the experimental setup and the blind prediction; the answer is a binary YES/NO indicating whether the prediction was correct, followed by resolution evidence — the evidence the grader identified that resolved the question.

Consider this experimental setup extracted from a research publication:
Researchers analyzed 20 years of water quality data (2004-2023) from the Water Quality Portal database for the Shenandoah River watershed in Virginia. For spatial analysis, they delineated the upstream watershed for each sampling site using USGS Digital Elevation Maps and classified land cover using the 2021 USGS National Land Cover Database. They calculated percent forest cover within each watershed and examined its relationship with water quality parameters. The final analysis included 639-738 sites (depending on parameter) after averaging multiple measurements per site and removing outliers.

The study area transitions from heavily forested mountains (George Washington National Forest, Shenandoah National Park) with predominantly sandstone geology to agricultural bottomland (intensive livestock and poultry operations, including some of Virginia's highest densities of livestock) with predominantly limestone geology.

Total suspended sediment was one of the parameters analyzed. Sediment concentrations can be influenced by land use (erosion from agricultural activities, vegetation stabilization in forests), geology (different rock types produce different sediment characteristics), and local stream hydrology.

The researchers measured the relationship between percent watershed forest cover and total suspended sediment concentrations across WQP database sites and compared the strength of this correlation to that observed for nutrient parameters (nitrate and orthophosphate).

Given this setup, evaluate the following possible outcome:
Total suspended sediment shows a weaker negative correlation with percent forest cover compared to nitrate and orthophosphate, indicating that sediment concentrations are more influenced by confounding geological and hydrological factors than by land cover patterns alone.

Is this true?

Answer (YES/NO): NO